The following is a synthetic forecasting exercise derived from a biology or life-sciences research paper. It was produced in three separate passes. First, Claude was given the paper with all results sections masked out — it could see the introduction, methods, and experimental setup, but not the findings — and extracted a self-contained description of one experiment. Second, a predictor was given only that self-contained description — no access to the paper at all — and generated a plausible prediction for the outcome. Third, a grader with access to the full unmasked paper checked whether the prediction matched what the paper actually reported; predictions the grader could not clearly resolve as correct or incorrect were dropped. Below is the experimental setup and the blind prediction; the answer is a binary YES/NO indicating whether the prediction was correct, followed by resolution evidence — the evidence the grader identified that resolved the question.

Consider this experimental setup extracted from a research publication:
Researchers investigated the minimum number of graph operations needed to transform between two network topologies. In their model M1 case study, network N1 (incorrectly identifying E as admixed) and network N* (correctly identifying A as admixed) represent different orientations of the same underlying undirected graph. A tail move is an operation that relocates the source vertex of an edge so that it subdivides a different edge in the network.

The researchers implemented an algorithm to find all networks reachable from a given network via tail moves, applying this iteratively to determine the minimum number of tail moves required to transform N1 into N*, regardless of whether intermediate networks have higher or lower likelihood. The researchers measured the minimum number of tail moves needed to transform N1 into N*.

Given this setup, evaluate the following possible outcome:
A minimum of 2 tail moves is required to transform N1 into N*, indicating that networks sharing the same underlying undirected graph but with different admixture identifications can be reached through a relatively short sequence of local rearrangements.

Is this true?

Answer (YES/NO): NO